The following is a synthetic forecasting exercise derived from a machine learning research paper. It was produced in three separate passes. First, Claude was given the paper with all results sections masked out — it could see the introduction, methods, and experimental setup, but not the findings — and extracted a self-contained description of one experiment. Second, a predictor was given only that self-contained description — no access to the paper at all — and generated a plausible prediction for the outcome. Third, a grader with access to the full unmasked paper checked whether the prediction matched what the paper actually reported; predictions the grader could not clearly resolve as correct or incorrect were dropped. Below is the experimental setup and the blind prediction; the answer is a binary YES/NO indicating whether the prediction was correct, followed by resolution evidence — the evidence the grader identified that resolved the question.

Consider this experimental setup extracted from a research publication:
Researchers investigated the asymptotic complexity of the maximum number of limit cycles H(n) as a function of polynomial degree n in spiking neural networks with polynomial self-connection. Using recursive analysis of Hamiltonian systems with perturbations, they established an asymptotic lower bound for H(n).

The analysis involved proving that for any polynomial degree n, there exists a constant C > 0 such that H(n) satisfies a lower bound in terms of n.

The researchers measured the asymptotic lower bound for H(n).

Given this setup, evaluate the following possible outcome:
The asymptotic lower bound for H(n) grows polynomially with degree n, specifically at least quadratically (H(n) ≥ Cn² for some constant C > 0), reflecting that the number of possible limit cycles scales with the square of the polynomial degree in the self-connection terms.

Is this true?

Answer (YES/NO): NO